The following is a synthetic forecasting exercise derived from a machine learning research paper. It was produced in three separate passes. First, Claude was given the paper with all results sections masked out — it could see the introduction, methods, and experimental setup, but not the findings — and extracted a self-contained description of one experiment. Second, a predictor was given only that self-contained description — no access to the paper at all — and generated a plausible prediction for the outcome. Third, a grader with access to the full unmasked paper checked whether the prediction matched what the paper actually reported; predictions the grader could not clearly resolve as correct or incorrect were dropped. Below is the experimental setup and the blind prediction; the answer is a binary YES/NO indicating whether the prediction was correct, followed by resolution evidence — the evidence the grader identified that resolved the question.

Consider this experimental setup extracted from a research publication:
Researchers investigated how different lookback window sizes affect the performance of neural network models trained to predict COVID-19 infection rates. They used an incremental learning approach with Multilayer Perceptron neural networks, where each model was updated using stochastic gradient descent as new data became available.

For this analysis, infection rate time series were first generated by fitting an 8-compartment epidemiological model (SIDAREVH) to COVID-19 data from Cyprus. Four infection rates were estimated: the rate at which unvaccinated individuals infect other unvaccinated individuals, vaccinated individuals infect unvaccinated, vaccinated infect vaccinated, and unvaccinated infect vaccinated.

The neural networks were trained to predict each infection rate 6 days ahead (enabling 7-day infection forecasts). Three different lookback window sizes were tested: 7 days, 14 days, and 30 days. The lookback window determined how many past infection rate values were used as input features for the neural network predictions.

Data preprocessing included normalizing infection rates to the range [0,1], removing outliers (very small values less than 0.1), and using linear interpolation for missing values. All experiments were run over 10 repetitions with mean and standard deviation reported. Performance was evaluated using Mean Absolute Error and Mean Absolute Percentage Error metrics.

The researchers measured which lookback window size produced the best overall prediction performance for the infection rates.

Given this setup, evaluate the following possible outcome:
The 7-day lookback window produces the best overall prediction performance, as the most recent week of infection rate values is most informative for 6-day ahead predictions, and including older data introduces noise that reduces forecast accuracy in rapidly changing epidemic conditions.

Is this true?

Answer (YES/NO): NO